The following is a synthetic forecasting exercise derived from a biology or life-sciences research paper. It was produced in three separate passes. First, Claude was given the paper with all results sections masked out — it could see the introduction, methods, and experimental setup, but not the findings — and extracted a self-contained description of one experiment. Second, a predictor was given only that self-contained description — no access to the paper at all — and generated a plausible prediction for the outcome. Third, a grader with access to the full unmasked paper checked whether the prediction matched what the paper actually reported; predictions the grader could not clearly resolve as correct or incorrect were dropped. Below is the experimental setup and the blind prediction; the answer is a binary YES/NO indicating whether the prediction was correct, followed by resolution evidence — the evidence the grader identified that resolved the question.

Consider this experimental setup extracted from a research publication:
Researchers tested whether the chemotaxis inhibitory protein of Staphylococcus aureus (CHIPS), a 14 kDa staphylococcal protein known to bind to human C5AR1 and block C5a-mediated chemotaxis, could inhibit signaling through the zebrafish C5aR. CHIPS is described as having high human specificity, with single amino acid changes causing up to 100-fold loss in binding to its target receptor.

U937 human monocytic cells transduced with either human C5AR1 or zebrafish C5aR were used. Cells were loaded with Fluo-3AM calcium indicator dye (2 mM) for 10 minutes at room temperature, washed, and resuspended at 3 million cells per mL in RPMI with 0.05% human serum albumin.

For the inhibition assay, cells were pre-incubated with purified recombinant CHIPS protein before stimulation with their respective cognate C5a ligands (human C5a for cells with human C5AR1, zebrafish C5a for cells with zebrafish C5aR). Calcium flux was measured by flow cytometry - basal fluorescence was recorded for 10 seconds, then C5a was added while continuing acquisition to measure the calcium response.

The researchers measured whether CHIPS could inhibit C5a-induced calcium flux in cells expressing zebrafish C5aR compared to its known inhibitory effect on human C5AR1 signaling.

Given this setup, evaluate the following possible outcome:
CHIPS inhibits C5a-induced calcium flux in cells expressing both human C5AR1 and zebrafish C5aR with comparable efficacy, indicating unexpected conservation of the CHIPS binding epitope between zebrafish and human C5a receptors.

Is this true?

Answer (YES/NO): NO